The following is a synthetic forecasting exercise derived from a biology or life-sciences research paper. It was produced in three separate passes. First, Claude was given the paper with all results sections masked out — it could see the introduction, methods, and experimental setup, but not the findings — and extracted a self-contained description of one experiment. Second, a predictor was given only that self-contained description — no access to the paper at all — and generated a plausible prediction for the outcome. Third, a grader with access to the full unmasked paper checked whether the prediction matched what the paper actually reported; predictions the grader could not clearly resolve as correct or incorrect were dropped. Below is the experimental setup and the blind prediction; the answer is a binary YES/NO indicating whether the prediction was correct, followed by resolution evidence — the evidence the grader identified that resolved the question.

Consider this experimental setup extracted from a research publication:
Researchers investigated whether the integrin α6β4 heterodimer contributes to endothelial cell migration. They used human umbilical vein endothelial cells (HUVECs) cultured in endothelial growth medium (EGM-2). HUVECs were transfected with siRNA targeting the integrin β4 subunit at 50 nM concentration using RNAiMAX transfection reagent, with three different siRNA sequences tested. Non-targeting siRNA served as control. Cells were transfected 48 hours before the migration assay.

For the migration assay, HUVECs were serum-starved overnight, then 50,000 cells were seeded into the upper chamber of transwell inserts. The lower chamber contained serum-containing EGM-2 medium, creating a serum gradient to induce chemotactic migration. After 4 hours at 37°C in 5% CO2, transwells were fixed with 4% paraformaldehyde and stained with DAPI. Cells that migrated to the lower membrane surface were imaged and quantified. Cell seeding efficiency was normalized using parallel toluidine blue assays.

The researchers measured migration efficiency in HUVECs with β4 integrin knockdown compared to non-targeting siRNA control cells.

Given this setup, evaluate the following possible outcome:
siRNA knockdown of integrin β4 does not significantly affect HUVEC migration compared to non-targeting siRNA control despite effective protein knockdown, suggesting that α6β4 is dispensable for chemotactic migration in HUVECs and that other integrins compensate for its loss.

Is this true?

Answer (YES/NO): NO